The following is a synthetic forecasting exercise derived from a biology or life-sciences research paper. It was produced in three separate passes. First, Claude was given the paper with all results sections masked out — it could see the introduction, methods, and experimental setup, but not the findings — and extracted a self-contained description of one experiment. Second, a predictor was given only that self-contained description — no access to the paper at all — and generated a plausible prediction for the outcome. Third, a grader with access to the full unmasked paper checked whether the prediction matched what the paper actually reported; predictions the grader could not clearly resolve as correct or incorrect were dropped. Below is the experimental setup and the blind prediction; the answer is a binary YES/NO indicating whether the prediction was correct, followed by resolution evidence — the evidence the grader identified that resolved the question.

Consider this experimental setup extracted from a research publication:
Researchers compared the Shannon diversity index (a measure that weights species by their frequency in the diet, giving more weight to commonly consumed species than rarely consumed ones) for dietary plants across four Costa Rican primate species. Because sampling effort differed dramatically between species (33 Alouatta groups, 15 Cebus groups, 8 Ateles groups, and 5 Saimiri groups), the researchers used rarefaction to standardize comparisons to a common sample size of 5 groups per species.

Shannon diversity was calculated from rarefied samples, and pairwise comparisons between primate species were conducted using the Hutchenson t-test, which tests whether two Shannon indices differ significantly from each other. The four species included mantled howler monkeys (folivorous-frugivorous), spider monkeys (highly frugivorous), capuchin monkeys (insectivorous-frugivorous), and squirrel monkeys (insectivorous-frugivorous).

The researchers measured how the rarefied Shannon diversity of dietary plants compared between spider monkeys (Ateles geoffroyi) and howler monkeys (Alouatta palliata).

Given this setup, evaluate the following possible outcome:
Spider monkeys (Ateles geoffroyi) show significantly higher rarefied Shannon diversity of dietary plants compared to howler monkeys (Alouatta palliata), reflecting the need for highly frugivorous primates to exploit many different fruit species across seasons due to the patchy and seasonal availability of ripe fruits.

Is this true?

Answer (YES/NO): YES